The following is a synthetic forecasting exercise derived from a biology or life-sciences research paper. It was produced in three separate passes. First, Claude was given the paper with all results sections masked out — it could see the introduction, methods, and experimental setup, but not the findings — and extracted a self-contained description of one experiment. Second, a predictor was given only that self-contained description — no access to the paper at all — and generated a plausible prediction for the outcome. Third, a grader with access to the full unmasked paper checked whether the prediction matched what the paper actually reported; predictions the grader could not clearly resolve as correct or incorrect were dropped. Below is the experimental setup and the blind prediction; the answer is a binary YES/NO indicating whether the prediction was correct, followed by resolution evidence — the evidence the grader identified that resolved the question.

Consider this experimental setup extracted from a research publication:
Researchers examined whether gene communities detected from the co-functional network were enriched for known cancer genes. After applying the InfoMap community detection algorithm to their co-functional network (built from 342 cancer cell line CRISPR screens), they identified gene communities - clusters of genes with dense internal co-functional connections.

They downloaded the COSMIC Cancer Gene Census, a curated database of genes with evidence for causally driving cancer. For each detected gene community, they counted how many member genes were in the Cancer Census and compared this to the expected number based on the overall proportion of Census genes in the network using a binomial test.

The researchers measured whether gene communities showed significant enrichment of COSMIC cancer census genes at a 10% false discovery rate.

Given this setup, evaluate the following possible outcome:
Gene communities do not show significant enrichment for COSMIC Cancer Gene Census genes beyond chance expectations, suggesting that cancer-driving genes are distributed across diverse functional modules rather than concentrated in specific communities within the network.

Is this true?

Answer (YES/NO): NO